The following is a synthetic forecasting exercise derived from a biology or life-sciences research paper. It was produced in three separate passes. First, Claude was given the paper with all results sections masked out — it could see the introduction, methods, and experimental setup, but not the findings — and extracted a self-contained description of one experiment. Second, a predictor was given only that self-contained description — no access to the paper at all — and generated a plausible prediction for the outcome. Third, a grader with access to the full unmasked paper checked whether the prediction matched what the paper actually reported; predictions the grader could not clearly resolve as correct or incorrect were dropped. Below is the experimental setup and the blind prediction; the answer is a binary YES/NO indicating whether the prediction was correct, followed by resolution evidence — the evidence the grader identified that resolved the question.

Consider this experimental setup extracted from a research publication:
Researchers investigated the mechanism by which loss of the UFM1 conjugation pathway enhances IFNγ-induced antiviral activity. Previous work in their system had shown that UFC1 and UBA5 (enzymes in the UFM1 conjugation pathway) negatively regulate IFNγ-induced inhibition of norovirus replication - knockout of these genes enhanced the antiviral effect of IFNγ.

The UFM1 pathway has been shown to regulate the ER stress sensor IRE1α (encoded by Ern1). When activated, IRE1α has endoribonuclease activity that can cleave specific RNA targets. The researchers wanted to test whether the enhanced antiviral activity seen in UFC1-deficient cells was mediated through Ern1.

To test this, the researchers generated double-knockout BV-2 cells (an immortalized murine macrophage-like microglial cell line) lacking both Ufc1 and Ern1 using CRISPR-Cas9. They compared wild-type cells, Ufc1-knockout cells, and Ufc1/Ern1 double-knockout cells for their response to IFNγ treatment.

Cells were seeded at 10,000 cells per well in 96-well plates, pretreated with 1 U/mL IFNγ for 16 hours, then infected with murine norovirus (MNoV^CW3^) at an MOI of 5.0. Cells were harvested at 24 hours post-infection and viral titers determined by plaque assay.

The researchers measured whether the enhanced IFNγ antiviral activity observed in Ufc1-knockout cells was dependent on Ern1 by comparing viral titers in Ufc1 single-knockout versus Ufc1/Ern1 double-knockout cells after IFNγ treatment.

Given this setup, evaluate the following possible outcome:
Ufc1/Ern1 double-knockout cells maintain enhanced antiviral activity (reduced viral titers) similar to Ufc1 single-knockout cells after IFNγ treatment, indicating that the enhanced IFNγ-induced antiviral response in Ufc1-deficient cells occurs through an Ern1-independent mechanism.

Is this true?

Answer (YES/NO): NO